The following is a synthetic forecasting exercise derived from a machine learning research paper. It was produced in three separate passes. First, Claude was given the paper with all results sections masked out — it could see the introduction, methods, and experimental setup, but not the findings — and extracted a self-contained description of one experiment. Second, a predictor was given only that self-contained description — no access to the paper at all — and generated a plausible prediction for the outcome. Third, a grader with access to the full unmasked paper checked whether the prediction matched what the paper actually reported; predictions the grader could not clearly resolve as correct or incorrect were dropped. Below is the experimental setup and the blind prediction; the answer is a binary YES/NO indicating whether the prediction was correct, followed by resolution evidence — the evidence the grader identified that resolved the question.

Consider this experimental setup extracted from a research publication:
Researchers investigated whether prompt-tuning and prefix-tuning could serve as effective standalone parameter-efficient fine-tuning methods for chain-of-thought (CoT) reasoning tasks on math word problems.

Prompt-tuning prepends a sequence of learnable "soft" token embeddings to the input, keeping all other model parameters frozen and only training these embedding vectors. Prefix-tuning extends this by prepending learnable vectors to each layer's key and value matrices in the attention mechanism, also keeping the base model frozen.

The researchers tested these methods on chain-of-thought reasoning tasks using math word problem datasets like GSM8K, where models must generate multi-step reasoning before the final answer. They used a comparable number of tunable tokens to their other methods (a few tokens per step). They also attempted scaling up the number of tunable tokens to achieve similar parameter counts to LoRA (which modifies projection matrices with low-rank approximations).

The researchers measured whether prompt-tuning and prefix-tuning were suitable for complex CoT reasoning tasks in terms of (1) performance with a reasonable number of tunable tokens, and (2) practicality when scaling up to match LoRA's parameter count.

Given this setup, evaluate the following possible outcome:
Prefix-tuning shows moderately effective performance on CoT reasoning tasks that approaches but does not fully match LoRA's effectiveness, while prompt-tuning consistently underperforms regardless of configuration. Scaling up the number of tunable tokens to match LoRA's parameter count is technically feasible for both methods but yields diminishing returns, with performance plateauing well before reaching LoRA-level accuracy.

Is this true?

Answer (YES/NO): NO